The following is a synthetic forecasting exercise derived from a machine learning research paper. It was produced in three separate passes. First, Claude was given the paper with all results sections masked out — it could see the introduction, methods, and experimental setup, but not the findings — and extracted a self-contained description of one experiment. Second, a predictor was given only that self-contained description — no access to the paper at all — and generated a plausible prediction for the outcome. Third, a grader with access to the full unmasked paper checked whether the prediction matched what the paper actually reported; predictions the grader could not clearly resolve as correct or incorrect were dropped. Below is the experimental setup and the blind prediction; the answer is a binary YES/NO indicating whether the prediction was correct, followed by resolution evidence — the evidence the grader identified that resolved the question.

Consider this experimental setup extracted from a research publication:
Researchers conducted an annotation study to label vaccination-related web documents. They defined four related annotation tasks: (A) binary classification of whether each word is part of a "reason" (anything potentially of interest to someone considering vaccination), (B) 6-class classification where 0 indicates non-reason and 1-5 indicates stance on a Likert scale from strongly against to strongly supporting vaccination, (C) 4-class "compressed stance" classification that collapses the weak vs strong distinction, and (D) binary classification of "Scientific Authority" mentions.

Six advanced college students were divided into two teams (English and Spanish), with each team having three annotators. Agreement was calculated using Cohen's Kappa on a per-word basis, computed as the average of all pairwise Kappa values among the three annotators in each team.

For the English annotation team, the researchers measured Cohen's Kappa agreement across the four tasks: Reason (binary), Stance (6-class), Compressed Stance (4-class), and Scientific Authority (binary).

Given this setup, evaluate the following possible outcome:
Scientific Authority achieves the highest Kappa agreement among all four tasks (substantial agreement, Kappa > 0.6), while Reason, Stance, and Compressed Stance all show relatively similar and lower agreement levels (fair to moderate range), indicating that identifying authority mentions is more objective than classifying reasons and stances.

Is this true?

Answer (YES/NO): NO